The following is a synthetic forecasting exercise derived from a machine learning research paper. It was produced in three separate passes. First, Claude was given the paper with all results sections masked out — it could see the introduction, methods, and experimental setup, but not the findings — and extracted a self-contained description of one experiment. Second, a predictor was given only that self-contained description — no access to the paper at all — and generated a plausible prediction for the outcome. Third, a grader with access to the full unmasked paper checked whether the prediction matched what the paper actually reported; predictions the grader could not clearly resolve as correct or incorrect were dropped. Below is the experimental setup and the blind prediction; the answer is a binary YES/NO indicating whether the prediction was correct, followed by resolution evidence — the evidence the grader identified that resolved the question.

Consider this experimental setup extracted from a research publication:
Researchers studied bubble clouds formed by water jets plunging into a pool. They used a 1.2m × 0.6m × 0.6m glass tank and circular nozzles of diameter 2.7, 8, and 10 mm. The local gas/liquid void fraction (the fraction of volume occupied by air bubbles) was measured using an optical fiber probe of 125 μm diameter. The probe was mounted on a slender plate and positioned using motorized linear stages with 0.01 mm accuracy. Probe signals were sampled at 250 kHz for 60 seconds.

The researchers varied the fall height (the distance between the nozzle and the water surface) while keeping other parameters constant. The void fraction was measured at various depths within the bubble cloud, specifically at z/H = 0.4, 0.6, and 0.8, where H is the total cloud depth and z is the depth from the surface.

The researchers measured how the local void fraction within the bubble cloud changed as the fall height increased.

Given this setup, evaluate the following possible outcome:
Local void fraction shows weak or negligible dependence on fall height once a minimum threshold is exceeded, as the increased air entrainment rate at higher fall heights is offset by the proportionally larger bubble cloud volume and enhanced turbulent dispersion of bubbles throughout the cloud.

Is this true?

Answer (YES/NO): NO